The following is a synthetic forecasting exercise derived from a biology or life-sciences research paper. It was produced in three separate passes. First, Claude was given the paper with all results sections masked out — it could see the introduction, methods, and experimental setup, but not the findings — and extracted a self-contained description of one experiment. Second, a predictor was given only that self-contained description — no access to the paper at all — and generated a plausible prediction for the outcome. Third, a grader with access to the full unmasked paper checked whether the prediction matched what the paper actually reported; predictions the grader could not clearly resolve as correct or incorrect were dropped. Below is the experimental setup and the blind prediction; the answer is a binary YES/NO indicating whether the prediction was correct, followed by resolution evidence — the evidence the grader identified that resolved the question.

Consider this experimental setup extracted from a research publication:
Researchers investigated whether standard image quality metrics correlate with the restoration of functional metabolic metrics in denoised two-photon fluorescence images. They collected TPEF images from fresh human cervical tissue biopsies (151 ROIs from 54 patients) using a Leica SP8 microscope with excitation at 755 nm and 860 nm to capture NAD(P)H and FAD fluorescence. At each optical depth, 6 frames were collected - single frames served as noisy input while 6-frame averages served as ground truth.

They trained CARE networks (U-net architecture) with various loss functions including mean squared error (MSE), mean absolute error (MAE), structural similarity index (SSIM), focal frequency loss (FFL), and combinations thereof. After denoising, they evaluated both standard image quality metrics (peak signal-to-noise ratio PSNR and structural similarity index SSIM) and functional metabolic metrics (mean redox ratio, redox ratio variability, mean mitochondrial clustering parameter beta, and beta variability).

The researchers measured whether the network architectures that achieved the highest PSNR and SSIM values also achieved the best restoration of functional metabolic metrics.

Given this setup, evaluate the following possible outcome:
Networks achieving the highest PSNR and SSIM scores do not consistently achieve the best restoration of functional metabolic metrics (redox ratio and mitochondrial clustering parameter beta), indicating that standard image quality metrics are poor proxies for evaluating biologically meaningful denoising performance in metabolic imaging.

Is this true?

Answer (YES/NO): YES